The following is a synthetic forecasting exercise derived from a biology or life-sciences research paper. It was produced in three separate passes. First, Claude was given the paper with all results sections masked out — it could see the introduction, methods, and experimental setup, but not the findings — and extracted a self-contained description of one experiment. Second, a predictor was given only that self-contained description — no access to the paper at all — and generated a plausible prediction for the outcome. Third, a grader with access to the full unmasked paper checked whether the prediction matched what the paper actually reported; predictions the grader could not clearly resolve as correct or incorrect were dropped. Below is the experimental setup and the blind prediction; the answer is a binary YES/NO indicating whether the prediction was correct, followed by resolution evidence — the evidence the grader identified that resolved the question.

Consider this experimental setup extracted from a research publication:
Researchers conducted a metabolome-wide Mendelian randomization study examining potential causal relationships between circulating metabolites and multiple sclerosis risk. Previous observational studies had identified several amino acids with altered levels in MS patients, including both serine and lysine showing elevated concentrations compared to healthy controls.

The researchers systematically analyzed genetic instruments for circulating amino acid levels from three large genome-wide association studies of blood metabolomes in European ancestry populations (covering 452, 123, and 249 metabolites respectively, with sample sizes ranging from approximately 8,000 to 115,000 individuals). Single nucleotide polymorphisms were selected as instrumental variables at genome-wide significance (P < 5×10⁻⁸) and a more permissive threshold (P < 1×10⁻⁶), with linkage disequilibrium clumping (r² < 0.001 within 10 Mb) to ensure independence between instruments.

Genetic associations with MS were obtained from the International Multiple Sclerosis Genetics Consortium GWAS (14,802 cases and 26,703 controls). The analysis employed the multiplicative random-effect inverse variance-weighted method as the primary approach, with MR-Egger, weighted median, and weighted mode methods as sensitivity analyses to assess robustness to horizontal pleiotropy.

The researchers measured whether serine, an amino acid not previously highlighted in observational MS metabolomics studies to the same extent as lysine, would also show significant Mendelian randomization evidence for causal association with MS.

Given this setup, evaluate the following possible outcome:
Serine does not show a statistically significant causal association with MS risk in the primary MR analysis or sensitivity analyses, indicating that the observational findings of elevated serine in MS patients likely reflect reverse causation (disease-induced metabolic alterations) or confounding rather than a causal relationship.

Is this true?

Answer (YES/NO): NO